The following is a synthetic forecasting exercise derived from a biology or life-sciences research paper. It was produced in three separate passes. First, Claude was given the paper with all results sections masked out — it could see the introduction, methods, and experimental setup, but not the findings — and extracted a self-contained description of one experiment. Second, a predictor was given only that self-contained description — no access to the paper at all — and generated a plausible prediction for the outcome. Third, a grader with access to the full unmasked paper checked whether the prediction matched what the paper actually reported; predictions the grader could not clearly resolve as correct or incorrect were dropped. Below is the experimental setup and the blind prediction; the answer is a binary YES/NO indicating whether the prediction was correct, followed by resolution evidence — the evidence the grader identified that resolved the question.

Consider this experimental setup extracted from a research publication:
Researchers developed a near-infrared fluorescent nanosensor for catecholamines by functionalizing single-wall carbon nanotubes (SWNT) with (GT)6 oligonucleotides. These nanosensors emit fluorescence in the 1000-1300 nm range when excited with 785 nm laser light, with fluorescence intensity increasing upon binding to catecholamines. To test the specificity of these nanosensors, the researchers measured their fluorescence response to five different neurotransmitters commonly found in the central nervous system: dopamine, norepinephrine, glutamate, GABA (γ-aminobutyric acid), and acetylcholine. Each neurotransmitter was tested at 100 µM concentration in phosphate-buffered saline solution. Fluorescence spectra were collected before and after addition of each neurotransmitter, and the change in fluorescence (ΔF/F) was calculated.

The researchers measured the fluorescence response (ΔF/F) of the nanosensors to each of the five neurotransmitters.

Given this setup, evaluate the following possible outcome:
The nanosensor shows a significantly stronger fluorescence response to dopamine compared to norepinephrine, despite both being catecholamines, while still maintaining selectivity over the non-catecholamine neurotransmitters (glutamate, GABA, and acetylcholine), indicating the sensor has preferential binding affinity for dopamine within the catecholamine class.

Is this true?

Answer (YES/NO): NO